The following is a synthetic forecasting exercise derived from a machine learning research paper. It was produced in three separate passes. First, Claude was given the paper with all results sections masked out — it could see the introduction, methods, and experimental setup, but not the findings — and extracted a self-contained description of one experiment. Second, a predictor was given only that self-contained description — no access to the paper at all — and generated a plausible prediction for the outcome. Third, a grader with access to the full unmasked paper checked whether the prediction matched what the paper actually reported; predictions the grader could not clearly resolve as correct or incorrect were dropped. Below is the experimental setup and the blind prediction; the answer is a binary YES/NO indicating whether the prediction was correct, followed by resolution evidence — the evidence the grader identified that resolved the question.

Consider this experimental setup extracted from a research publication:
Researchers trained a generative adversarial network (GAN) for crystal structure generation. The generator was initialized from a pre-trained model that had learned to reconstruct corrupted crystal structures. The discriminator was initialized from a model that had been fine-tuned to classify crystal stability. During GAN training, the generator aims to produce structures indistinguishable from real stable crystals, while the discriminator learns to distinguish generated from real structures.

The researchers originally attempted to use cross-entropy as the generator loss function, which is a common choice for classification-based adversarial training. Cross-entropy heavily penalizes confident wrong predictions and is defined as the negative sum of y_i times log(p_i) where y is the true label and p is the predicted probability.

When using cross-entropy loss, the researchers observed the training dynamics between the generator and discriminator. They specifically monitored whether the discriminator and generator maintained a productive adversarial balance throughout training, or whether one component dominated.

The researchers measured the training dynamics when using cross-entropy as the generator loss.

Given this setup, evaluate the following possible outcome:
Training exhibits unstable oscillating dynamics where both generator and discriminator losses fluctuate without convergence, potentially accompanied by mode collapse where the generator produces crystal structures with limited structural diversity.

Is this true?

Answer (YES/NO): NO